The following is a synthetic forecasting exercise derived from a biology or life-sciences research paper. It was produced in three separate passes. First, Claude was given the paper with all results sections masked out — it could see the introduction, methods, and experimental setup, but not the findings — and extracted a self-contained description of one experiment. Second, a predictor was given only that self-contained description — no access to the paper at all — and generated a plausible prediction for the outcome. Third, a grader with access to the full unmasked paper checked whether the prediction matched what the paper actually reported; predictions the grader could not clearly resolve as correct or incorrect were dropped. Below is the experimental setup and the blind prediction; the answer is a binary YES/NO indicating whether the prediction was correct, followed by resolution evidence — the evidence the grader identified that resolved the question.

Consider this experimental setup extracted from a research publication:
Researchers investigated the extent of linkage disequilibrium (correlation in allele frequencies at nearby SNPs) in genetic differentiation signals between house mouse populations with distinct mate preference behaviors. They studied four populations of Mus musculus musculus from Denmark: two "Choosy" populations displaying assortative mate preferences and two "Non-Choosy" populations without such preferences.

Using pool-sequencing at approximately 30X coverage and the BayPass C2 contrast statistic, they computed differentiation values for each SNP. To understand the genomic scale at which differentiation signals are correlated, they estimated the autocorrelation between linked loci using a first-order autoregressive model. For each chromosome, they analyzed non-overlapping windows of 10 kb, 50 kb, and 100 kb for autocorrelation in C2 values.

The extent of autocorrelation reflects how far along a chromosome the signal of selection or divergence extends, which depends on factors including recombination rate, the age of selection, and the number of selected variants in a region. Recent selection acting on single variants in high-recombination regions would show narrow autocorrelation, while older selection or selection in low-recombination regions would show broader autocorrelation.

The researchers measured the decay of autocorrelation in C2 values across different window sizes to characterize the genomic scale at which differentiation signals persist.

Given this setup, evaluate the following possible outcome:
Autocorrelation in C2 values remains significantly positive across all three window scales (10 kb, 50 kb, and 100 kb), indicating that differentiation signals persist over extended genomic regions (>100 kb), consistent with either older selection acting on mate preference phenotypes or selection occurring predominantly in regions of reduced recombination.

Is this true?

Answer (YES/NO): NO